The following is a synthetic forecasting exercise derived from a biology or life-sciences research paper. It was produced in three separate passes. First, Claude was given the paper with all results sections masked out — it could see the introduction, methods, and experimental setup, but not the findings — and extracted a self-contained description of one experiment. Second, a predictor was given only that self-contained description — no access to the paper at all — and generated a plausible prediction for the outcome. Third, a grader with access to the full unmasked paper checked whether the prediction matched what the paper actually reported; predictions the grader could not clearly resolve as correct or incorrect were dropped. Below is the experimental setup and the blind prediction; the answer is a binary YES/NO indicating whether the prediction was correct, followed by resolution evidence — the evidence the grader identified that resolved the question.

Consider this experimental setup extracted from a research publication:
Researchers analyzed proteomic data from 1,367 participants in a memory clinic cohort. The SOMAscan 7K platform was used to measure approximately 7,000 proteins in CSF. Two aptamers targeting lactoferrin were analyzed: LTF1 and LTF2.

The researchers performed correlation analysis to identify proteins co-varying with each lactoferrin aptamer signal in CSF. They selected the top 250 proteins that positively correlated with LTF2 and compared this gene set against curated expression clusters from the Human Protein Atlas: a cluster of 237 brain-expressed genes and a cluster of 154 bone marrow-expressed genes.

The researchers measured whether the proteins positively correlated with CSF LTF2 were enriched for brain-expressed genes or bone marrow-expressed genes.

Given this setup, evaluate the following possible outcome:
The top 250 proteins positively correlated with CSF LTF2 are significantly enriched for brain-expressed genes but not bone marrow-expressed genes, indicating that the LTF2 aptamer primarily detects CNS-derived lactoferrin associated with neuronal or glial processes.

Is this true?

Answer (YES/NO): NO